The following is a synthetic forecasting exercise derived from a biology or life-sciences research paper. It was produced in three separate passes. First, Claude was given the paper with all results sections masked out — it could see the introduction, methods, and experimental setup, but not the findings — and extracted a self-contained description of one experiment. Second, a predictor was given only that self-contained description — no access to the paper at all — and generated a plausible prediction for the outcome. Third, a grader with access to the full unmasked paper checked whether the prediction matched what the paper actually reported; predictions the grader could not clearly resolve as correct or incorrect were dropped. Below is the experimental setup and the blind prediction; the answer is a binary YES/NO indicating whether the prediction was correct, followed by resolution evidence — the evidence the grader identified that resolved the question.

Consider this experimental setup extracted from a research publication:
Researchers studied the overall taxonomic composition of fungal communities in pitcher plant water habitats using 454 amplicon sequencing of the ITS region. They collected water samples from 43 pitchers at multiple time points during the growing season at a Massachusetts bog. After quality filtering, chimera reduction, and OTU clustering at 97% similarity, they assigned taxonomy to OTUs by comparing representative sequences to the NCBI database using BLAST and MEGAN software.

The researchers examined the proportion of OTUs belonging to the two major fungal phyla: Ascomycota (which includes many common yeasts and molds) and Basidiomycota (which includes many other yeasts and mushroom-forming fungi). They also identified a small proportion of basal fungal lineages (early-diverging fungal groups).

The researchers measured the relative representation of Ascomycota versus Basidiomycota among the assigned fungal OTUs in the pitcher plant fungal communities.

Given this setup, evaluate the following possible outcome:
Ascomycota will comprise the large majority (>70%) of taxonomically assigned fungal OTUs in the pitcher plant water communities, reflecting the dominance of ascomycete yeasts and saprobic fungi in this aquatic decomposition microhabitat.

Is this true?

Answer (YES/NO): NO